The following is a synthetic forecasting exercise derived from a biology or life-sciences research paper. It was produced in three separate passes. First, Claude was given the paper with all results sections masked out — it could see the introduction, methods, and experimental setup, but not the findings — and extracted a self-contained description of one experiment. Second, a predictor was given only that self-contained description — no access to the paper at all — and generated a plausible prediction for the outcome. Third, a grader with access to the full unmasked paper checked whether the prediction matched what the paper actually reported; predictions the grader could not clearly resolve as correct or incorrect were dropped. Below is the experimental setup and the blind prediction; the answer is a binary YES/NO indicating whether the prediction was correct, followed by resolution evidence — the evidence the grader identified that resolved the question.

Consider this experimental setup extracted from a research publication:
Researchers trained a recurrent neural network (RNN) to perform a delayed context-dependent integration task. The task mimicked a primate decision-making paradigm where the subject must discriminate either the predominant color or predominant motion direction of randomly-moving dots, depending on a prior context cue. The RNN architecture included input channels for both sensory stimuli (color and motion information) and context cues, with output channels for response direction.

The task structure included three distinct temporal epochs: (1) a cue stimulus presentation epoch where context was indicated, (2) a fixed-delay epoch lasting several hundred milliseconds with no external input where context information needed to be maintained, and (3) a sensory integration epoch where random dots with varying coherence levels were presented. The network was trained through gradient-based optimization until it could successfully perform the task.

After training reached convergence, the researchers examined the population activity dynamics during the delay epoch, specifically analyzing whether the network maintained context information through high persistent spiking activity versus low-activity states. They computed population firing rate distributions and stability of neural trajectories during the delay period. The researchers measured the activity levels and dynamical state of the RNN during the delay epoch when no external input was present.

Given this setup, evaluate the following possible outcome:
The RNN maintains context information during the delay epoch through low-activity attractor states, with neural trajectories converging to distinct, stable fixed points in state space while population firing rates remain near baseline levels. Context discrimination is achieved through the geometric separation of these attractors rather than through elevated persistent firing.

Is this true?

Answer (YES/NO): NO